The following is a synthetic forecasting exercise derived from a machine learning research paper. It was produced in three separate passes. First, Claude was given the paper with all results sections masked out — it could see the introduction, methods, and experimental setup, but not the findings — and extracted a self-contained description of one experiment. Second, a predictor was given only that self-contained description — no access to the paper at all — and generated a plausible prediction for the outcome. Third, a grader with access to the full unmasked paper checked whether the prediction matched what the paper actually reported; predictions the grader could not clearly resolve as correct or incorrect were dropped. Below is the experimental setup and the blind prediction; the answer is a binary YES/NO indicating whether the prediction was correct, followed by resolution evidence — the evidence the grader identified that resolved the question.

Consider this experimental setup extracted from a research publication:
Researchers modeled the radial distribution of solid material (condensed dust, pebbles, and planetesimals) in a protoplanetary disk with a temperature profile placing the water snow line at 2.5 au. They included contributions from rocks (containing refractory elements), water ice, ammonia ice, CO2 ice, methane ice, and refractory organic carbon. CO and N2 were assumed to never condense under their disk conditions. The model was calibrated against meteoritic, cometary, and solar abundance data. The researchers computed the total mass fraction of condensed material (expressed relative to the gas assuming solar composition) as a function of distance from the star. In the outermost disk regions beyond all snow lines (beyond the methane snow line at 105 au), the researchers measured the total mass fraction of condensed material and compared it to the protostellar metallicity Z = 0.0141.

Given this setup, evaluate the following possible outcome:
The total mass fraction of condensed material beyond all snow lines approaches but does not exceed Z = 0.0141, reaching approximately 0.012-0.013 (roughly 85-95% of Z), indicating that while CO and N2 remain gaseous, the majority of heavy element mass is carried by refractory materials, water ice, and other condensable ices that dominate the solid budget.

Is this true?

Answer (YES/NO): NO